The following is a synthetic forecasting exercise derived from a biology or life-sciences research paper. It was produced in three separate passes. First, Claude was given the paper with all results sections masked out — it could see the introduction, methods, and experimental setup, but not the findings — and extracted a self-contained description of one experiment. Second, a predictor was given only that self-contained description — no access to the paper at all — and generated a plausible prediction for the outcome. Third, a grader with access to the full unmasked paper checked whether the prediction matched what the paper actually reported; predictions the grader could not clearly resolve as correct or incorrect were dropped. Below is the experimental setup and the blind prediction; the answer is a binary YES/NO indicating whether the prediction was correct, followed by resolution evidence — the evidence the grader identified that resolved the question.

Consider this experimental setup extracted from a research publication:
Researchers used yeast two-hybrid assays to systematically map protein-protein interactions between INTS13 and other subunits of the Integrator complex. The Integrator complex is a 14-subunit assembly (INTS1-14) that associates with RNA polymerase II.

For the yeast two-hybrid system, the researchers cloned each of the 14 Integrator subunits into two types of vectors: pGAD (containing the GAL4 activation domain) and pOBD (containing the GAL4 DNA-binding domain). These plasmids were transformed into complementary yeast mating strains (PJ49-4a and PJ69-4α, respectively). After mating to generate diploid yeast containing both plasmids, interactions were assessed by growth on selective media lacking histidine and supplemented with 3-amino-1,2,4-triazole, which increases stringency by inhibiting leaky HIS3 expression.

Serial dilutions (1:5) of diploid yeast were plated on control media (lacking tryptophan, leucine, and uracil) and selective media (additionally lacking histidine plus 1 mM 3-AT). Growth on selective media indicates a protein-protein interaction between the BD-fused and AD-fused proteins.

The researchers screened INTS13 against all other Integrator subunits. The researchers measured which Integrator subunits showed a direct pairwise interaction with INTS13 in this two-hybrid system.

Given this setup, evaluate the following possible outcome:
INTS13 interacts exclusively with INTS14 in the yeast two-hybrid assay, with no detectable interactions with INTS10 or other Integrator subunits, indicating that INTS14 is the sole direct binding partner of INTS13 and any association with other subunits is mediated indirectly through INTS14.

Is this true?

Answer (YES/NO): NO